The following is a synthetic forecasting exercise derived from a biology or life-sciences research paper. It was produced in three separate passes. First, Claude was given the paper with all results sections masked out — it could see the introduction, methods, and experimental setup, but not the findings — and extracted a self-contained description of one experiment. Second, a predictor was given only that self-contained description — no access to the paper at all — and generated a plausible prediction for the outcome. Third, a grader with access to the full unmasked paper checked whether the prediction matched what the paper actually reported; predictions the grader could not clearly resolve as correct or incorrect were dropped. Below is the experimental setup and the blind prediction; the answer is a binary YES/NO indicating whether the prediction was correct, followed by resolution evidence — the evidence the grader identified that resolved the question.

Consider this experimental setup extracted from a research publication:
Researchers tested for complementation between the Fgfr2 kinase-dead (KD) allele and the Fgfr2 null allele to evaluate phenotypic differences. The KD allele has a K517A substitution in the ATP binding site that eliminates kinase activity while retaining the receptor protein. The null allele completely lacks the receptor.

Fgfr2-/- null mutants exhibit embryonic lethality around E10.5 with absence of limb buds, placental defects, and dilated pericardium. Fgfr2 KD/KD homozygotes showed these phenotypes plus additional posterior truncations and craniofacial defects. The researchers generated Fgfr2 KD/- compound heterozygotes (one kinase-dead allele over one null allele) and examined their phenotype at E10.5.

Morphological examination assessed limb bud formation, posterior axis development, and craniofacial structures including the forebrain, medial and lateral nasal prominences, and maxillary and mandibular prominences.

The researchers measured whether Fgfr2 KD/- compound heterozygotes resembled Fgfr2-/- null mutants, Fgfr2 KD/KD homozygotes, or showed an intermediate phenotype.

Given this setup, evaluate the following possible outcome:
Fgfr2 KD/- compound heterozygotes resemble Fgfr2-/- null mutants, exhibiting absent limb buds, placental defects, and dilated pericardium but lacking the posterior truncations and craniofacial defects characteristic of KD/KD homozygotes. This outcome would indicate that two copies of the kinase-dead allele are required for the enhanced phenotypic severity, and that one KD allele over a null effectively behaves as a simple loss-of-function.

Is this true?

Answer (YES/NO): NO